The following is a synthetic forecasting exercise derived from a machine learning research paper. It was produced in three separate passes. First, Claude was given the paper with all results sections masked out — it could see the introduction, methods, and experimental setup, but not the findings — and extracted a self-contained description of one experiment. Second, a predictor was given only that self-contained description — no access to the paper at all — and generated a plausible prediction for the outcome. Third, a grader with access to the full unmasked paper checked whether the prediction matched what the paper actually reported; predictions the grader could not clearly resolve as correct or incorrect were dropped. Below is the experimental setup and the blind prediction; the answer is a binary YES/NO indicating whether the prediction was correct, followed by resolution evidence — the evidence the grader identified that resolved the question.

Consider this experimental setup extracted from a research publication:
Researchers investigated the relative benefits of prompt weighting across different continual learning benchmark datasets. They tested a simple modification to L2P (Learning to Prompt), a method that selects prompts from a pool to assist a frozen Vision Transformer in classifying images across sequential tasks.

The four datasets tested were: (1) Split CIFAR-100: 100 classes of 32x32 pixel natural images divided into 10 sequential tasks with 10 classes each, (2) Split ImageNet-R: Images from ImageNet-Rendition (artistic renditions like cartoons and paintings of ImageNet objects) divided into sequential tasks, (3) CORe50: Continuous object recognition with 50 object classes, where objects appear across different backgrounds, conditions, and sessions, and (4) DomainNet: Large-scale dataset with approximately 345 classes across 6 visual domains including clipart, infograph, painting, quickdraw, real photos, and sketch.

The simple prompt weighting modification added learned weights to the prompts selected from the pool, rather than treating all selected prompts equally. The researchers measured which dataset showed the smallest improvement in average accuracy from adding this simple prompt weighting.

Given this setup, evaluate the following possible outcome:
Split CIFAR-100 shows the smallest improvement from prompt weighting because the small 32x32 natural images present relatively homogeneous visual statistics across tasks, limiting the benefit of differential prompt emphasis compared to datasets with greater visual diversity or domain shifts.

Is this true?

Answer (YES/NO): NO